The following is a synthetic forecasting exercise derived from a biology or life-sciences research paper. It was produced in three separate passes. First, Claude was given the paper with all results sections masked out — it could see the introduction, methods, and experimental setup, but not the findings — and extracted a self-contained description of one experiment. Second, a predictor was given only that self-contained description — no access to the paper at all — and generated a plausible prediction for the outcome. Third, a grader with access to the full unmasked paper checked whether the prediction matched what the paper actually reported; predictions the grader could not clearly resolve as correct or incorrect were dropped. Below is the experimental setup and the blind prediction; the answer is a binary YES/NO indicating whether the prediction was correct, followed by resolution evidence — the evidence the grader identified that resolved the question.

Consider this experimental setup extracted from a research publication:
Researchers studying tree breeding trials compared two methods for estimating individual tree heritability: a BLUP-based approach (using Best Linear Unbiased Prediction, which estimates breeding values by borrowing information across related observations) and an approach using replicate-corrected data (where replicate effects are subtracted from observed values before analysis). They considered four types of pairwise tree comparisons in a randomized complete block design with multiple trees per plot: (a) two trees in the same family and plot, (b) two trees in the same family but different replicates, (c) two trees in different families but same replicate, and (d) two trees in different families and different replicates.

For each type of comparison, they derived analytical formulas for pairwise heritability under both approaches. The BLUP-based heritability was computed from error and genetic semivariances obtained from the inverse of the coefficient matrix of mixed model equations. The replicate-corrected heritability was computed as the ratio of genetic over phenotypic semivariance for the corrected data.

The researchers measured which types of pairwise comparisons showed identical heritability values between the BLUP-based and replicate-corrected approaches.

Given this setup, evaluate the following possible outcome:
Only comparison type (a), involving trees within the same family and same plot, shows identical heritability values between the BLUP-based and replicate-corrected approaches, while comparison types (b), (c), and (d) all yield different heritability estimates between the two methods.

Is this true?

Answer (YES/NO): YES